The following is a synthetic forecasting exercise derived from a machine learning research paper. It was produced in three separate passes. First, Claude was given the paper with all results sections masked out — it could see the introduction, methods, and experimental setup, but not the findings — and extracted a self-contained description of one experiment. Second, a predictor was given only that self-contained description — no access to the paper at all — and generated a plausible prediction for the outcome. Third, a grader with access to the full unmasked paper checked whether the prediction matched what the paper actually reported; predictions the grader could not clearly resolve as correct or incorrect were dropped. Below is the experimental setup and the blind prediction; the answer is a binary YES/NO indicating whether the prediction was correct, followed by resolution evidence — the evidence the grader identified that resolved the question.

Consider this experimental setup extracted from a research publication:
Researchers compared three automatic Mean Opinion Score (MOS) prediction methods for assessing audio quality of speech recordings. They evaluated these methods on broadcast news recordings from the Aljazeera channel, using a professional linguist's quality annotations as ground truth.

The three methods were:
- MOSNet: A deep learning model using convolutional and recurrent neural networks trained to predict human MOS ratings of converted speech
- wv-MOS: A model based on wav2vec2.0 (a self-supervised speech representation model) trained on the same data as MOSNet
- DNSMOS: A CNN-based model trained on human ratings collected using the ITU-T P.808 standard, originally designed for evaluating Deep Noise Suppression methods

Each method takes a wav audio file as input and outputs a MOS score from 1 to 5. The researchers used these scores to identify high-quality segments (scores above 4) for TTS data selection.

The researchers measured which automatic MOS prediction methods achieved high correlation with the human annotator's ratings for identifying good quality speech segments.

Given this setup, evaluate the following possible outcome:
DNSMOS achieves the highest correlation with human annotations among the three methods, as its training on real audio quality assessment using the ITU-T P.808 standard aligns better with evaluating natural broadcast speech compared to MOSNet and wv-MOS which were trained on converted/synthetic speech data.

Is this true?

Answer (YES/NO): NO